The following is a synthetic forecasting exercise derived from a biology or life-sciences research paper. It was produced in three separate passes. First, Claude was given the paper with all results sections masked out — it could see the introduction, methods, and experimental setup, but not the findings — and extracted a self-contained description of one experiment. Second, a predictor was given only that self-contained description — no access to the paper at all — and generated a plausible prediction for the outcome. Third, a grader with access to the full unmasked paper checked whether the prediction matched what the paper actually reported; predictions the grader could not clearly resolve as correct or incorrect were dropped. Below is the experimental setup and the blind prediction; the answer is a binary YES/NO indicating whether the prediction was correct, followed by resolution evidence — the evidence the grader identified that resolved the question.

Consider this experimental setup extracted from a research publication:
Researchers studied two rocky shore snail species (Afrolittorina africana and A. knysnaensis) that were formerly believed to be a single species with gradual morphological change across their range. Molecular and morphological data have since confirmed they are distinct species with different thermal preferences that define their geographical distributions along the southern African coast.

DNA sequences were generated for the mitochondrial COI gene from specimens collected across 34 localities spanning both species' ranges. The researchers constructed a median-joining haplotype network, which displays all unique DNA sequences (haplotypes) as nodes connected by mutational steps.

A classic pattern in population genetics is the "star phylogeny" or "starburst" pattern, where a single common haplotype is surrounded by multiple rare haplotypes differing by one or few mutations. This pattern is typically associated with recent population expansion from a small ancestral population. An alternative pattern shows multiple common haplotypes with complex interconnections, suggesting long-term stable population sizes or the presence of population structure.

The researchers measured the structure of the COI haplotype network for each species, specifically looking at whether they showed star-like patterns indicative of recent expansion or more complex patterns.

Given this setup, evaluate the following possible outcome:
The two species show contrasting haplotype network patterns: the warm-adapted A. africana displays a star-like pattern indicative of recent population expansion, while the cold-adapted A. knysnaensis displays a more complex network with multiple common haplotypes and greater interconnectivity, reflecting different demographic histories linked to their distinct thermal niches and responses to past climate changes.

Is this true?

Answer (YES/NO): NO